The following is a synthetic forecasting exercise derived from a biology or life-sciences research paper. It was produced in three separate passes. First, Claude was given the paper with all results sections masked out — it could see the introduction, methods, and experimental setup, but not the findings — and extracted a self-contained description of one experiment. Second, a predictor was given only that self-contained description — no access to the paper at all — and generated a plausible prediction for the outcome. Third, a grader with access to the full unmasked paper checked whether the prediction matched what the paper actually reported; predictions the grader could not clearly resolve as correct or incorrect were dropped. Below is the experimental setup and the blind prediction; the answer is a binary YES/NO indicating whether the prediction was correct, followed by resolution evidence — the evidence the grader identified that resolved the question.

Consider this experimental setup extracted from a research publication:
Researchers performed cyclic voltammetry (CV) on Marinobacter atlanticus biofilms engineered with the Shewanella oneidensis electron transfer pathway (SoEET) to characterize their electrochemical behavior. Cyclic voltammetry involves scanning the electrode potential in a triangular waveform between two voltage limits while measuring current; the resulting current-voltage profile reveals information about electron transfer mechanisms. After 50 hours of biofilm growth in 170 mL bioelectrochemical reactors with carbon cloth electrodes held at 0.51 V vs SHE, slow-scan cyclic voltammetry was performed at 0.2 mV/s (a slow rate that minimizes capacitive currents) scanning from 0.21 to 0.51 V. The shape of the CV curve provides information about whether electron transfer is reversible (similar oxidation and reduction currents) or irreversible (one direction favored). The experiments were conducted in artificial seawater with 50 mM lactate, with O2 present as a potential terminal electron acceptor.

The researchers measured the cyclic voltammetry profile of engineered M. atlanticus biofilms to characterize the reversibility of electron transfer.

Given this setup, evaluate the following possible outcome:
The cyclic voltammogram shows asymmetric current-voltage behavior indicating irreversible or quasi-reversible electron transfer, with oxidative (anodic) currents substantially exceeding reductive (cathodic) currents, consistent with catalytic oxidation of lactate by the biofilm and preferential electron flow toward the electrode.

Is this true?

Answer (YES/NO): YES